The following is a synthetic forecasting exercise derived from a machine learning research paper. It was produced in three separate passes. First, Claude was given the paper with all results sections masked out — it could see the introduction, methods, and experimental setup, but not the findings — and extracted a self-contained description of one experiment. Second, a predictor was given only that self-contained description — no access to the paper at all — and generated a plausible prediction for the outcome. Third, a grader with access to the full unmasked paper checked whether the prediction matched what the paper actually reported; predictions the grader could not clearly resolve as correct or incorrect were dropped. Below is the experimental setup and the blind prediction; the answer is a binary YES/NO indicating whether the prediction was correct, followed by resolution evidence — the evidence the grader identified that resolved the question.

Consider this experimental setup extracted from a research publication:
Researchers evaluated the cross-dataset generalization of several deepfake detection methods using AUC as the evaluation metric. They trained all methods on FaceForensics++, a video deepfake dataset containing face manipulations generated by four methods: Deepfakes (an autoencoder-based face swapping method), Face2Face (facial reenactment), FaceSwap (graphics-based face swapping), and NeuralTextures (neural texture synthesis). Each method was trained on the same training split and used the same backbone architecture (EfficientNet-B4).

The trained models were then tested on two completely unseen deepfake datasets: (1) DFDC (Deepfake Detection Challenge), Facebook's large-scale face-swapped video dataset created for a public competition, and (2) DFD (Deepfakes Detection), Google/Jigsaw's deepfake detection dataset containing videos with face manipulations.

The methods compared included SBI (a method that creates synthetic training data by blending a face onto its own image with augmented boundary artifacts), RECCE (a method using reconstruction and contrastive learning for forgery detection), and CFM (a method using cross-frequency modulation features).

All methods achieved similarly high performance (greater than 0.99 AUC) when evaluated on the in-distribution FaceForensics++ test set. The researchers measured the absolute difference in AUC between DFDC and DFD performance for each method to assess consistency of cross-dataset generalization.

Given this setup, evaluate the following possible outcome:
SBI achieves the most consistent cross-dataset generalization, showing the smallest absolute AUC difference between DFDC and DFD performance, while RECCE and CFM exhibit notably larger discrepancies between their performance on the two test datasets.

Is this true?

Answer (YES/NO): YES